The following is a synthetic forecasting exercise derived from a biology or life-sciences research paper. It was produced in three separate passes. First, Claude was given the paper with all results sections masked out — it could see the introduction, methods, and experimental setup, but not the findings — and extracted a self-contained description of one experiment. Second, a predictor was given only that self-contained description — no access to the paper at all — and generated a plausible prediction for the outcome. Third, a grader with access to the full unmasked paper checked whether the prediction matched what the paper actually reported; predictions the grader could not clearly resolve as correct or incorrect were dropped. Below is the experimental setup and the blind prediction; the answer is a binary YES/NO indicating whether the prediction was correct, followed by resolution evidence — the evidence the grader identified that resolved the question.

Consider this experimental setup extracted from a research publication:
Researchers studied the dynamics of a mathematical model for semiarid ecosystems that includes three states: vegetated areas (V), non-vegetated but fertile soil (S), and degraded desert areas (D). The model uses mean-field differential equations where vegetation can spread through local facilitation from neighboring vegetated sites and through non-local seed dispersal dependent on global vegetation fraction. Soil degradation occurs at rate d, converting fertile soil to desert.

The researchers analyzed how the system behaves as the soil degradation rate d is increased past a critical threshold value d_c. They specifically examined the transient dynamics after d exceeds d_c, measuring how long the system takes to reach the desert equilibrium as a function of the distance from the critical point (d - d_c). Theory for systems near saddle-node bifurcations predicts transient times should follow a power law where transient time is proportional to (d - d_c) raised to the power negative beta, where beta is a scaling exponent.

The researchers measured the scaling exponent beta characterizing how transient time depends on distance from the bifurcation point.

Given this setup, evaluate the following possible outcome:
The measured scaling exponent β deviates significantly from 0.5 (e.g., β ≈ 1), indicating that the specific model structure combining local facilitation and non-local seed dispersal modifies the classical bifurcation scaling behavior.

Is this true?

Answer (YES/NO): NO